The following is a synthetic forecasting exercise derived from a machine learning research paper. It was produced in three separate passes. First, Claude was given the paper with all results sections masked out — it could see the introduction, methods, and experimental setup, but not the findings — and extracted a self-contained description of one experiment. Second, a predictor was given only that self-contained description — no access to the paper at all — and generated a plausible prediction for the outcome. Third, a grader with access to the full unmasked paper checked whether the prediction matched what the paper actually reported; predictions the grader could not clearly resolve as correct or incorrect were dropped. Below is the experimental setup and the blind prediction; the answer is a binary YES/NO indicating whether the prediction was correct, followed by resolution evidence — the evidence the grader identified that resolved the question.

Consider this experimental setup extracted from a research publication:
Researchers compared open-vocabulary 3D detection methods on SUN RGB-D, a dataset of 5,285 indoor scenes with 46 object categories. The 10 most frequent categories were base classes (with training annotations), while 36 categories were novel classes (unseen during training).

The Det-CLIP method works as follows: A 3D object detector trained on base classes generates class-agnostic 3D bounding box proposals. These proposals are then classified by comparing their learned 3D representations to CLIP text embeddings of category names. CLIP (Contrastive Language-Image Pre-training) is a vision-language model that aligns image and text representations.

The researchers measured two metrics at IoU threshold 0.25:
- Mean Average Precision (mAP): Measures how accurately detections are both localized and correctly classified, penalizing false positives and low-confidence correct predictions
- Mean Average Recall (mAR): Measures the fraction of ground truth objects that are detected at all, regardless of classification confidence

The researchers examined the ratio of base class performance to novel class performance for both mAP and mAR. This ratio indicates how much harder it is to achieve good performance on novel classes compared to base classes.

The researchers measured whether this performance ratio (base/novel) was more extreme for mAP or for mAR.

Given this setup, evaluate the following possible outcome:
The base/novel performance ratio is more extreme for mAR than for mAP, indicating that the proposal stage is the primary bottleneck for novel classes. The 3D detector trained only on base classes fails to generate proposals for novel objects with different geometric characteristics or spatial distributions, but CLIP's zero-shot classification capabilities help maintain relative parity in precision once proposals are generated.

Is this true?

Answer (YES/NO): NO